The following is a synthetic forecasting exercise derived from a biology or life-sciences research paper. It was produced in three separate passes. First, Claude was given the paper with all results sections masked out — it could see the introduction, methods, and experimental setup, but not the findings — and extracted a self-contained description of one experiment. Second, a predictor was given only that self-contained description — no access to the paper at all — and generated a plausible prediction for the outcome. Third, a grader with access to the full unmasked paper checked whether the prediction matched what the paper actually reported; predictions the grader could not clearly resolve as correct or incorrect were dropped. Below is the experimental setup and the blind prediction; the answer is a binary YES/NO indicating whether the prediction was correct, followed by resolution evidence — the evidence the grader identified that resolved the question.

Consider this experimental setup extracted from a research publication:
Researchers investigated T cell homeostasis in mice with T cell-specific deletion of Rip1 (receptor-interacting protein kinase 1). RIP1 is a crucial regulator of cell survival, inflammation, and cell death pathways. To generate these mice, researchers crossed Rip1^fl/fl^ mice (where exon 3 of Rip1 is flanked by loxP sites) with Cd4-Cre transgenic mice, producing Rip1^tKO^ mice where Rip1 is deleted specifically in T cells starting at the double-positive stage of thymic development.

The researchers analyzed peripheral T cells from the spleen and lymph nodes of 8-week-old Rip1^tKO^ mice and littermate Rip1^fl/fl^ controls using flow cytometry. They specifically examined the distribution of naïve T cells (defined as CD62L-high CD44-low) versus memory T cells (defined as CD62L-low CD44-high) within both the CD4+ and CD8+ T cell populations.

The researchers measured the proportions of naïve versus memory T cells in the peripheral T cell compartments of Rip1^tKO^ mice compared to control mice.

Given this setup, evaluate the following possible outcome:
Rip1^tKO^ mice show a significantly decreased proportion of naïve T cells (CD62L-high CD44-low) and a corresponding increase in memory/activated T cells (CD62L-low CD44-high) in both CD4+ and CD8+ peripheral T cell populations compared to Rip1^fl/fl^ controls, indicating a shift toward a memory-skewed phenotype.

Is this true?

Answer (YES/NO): YES